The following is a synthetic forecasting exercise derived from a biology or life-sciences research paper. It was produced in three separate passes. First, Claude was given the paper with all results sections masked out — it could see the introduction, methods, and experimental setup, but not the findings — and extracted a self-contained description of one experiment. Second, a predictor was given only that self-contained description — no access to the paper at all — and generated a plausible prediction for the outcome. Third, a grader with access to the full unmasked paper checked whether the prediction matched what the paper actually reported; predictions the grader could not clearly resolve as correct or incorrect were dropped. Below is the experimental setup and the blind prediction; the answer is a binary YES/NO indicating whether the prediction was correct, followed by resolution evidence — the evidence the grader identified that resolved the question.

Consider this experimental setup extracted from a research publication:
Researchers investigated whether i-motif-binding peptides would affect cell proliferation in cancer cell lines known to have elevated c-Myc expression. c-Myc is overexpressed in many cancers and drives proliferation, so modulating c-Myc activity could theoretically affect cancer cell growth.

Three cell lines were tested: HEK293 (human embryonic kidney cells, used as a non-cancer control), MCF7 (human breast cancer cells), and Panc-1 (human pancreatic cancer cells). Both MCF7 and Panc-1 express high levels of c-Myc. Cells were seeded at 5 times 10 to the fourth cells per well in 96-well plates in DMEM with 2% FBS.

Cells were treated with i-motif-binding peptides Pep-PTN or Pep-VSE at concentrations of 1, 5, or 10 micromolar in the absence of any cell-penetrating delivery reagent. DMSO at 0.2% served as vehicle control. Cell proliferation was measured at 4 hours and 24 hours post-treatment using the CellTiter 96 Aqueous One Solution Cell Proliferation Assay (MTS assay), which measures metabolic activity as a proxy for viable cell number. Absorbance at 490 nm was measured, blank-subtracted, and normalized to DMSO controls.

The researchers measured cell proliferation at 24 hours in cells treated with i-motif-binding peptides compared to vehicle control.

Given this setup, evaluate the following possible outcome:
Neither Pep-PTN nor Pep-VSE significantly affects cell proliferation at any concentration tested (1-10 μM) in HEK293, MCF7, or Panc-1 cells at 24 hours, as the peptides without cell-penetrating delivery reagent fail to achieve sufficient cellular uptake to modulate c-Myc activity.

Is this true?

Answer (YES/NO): NO